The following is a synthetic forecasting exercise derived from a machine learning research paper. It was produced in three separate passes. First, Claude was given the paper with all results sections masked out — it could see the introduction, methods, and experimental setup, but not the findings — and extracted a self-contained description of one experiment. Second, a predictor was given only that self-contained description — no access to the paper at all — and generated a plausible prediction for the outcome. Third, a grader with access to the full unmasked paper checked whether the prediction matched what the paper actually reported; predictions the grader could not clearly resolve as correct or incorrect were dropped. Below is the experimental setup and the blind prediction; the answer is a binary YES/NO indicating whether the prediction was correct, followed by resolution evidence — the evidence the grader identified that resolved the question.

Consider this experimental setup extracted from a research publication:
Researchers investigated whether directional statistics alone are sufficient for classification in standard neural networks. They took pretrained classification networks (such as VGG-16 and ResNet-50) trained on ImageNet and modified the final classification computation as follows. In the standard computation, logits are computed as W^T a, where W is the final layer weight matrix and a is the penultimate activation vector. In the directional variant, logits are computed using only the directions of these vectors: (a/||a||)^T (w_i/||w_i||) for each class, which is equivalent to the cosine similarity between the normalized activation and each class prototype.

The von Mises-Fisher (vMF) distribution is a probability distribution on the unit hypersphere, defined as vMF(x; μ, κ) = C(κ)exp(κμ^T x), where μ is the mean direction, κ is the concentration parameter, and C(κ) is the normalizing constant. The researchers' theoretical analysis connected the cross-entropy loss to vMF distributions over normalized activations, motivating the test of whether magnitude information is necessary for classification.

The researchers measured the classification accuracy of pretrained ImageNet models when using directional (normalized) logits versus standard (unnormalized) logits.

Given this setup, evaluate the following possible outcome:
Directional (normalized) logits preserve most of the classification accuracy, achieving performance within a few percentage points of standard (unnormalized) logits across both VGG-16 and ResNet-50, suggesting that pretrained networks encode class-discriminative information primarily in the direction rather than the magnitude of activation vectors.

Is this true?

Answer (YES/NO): YES